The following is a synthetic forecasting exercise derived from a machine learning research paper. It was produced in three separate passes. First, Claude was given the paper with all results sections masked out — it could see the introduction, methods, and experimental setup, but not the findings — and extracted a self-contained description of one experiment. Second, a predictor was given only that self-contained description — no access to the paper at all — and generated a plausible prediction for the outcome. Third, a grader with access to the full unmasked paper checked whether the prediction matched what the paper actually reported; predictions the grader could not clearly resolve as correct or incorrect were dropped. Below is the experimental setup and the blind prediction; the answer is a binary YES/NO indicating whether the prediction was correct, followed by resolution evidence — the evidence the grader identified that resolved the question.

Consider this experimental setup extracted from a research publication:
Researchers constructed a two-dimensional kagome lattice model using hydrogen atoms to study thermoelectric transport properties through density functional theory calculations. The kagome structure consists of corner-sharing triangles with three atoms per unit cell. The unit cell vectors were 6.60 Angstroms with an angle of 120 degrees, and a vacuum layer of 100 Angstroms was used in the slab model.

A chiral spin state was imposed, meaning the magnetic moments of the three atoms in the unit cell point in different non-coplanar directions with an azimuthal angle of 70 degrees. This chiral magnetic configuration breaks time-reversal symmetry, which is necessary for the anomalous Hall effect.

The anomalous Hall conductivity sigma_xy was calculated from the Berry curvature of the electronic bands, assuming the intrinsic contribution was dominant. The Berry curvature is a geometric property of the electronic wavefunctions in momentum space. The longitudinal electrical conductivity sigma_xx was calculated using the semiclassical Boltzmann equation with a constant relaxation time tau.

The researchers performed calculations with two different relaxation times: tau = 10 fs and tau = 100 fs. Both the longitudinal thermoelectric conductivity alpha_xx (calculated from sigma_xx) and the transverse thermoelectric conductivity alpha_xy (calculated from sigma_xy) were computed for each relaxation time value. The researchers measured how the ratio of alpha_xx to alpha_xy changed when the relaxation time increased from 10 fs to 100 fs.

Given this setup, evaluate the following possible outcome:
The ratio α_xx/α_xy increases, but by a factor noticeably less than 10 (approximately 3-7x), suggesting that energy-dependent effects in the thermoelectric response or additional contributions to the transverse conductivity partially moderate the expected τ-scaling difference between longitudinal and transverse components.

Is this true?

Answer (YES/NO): NO